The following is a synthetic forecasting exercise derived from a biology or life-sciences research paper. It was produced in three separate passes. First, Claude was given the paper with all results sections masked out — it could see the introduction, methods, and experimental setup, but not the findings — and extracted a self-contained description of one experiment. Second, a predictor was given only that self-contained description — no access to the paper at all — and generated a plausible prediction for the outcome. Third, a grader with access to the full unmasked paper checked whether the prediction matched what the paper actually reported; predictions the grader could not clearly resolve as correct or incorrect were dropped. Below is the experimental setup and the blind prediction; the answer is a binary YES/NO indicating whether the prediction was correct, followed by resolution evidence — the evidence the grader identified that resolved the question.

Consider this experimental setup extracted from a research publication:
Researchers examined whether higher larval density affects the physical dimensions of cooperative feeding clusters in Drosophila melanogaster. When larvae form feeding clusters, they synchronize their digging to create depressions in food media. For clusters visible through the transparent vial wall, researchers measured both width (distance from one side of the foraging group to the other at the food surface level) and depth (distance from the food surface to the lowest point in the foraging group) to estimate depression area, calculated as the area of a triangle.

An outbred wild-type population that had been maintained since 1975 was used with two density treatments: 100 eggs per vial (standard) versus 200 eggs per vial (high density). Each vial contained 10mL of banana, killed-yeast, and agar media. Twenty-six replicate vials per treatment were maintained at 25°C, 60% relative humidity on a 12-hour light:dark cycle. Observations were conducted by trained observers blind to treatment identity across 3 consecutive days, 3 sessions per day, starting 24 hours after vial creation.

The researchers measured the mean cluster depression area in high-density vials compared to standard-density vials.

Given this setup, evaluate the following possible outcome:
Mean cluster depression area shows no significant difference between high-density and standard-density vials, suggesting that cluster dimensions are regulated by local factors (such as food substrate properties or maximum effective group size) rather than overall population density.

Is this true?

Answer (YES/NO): YES